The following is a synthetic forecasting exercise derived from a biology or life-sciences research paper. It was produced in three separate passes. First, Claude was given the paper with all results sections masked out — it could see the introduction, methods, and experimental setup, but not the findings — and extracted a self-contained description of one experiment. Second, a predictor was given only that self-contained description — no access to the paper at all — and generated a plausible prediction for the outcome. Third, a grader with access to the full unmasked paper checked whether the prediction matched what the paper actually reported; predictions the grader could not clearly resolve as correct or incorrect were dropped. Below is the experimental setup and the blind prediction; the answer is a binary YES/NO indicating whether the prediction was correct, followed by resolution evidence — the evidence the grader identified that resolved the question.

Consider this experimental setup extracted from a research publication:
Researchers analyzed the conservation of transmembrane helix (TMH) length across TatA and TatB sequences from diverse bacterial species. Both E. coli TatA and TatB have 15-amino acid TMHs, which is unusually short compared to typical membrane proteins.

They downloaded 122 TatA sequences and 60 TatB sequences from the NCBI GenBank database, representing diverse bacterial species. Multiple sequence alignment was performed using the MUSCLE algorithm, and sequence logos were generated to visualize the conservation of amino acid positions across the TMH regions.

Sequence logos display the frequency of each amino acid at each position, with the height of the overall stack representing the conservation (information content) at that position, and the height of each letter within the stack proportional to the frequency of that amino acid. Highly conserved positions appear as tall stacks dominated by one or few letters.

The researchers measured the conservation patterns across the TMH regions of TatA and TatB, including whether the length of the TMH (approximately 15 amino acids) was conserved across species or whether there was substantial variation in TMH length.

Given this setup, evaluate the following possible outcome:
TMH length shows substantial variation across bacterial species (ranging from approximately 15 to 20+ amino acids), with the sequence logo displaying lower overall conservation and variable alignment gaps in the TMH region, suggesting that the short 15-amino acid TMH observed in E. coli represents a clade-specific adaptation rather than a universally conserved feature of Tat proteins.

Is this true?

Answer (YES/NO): NO